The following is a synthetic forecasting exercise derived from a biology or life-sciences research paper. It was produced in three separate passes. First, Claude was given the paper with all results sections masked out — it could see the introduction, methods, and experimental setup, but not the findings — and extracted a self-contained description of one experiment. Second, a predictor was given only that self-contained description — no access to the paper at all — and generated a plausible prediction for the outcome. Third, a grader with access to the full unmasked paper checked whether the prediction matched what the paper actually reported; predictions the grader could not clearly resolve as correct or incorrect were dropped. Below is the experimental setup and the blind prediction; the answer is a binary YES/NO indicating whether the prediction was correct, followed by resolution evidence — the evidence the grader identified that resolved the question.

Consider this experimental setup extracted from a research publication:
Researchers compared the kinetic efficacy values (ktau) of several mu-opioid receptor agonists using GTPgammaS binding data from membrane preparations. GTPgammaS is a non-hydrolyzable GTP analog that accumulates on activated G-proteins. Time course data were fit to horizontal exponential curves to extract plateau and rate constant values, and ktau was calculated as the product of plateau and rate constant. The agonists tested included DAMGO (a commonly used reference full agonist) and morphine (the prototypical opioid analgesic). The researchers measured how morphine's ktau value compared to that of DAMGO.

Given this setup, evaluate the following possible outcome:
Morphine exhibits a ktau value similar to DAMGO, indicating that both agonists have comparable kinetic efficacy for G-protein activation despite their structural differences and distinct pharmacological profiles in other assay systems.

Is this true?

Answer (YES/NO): NO